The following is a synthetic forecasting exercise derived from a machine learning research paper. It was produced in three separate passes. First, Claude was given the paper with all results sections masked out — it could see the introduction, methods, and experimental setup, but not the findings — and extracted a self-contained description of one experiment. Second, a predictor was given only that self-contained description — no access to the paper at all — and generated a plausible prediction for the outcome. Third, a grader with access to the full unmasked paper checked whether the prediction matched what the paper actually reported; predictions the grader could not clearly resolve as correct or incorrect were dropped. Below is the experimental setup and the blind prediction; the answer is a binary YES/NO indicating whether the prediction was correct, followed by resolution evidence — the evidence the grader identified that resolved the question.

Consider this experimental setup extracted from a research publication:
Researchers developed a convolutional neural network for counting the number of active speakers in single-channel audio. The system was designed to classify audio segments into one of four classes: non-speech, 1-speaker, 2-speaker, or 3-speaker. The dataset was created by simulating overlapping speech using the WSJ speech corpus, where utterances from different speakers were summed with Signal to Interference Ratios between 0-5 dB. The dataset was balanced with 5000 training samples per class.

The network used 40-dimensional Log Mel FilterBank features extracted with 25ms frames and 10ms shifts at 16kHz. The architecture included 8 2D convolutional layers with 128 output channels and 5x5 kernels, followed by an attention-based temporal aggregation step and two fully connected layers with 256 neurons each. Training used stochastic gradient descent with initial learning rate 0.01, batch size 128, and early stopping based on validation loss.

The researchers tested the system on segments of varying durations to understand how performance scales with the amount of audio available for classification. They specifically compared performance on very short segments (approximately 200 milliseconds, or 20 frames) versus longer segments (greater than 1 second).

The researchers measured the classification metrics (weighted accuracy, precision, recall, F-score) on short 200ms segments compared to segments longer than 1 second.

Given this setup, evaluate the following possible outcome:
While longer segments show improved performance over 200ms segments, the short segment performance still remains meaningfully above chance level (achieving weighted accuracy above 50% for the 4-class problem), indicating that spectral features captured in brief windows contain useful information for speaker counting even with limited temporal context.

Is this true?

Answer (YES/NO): YES